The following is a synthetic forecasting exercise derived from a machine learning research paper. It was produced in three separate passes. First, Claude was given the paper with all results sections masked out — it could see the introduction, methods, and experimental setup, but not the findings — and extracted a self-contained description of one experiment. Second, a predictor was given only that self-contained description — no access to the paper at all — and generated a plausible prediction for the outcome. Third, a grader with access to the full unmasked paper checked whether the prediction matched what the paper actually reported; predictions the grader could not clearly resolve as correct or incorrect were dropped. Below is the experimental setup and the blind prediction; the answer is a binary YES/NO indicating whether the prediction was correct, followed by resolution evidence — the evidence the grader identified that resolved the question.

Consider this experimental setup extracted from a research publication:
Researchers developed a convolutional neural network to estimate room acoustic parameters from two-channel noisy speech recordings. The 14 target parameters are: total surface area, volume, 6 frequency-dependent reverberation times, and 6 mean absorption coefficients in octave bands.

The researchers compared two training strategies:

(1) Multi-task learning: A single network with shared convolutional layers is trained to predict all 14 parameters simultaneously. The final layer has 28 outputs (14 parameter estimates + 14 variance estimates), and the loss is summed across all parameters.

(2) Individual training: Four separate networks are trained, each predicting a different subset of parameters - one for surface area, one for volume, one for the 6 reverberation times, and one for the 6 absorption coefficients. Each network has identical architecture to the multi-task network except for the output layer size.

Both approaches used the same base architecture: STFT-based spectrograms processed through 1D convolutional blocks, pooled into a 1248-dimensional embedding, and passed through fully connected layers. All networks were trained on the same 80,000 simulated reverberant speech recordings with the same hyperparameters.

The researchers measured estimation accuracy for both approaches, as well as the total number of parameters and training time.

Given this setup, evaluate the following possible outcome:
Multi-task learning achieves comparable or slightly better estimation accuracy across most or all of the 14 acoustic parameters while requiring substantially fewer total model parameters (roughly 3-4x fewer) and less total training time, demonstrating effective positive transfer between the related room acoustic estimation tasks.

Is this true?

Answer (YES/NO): NO